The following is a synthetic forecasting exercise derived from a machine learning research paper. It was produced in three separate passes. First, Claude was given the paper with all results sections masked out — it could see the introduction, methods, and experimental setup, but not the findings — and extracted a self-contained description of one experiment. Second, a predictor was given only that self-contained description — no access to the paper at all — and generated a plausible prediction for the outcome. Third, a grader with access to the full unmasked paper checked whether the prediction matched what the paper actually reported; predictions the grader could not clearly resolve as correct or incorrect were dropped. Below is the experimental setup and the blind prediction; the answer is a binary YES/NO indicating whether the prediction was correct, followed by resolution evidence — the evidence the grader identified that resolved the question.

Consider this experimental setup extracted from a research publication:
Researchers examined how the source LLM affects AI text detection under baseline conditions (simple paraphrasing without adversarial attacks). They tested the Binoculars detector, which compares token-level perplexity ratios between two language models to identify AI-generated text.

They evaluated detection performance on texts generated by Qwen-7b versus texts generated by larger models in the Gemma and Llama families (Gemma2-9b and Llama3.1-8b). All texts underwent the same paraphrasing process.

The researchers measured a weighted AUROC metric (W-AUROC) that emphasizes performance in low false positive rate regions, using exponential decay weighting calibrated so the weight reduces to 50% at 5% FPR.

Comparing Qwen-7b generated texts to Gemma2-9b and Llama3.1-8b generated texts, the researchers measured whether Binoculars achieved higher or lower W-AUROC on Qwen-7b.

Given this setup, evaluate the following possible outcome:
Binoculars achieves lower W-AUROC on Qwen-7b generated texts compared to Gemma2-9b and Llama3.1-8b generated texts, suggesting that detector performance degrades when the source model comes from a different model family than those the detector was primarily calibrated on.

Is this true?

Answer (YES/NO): YES